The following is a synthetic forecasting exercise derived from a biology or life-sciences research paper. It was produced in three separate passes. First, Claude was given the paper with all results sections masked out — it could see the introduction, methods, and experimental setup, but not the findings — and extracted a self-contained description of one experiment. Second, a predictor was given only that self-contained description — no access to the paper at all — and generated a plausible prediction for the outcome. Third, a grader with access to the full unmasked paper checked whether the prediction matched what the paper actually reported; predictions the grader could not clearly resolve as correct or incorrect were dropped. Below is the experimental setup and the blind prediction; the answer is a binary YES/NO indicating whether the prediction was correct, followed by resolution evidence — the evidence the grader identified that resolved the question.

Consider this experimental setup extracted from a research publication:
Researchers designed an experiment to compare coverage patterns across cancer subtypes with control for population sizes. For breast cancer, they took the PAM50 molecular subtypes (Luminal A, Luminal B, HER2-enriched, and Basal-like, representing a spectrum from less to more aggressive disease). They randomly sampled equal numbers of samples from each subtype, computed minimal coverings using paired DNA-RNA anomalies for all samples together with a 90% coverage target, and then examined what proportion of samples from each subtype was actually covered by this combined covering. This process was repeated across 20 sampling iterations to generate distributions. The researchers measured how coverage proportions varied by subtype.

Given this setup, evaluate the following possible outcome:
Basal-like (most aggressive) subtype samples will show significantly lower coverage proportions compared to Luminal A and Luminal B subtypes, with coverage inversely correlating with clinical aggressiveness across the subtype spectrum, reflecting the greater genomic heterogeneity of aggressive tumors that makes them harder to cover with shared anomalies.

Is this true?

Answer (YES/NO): NO